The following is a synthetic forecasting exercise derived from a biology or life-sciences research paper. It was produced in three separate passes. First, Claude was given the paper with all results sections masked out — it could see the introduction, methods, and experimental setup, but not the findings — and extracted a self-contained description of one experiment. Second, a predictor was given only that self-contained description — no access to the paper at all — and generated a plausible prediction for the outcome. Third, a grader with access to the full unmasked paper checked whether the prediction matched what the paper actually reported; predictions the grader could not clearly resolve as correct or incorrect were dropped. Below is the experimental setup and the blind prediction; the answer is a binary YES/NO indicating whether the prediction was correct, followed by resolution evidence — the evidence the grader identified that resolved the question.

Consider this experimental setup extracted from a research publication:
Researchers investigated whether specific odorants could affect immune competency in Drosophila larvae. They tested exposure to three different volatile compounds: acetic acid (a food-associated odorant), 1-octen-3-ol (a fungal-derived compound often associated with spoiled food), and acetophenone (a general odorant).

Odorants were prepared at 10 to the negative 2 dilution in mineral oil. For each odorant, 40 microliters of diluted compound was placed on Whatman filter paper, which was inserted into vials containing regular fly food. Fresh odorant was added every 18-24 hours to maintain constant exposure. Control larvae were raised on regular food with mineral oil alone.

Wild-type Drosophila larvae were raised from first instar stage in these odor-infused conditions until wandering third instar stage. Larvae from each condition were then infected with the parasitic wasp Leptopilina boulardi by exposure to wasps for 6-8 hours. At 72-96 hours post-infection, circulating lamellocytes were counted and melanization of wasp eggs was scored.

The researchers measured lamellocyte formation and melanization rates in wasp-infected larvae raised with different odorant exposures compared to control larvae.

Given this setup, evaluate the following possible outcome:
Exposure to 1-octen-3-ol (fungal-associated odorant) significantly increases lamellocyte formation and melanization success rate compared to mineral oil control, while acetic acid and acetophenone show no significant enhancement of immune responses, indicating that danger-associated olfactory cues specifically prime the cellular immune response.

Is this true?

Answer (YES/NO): NO